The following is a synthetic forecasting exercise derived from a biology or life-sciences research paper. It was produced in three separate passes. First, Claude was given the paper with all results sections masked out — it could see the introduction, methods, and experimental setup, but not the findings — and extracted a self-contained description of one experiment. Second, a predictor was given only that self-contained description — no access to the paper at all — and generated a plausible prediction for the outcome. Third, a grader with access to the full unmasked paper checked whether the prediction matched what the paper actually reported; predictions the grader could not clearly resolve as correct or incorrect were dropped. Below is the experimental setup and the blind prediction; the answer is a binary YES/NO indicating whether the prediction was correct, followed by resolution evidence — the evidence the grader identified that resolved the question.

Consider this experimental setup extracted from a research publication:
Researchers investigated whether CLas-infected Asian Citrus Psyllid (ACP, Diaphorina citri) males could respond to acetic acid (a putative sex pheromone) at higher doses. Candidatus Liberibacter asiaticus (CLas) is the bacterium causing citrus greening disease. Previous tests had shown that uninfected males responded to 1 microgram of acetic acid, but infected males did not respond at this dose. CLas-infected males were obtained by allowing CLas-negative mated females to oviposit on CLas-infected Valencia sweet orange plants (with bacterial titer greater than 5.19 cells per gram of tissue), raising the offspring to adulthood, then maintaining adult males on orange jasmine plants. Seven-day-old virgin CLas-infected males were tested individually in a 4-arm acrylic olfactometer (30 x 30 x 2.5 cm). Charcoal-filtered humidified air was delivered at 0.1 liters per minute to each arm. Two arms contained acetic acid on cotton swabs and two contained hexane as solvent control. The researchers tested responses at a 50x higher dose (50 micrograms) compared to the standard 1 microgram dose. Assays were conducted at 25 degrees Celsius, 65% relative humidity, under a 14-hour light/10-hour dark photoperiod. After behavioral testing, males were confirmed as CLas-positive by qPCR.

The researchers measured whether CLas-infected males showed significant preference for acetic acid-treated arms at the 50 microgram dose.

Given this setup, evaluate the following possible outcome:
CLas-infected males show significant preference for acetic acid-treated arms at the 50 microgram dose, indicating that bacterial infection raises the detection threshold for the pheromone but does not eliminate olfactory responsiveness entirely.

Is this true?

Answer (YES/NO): YES